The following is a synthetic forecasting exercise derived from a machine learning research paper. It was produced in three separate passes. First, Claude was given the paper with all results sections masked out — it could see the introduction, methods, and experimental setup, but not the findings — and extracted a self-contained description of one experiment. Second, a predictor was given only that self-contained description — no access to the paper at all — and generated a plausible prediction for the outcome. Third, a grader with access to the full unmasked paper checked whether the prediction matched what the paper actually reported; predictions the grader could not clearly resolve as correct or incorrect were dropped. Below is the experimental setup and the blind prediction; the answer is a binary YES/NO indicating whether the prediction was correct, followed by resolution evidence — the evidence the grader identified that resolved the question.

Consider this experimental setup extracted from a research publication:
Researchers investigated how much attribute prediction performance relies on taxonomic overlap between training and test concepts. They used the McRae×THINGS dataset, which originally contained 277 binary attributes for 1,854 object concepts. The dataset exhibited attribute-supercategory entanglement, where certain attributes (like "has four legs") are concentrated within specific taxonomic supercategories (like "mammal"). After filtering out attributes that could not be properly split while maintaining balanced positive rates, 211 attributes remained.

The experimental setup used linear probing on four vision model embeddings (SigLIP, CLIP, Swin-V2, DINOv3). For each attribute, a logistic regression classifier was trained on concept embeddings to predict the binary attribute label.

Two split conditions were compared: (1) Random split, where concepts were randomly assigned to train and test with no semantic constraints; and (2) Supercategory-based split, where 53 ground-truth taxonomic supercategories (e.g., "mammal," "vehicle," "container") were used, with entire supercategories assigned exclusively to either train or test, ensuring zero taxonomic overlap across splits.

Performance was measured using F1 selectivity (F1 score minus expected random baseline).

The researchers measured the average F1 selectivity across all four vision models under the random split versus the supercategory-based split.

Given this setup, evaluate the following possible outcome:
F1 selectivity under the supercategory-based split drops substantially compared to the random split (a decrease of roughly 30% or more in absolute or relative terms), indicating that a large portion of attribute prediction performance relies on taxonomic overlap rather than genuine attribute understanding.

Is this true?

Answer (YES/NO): YES